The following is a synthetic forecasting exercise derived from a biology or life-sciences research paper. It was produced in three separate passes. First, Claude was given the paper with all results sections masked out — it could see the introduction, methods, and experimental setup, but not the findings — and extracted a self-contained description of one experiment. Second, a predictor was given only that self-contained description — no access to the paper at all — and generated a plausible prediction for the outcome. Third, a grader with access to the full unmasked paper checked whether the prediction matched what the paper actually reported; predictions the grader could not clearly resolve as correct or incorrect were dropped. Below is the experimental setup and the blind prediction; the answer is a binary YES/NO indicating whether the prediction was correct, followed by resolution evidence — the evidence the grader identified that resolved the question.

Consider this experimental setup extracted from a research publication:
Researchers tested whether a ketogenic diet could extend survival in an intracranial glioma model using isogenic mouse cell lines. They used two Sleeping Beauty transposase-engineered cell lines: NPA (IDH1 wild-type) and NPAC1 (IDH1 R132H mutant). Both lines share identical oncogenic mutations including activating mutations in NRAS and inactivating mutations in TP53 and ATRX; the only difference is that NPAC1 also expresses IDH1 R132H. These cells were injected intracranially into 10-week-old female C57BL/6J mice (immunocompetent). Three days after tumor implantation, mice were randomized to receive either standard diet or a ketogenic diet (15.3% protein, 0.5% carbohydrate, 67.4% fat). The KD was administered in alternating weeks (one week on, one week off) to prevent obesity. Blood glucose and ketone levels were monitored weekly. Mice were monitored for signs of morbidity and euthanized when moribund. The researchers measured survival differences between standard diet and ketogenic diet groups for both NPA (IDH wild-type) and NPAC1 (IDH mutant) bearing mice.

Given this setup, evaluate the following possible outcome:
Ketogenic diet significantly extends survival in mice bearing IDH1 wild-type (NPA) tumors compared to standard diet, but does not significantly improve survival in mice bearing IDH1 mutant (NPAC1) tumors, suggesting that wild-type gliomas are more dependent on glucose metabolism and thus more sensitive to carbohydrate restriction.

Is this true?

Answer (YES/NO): NO